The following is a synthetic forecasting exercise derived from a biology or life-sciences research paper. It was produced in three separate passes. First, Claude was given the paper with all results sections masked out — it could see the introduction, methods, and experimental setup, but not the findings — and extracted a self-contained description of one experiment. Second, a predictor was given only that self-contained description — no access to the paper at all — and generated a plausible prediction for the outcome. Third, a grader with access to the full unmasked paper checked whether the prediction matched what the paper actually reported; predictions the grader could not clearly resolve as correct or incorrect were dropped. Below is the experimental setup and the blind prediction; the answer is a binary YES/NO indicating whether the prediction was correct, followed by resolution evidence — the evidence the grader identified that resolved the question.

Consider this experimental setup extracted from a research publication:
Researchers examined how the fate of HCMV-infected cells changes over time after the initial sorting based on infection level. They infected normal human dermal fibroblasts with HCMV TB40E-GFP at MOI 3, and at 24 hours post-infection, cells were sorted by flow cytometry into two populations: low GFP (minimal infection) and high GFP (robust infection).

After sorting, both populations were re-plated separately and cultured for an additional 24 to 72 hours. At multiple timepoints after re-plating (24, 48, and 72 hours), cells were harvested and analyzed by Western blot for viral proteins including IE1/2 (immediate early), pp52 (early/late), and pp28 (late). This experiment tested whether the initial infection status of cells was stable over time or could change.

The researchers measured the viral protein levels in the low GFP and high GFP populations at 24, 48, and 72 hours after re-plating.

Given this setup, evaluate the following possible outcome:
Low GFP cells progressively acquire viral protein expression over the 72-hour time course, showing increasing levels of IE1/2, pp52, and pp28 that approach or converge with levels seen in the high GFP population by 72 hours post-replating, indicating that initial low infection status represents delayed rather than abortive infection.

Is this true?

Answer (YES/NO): NO